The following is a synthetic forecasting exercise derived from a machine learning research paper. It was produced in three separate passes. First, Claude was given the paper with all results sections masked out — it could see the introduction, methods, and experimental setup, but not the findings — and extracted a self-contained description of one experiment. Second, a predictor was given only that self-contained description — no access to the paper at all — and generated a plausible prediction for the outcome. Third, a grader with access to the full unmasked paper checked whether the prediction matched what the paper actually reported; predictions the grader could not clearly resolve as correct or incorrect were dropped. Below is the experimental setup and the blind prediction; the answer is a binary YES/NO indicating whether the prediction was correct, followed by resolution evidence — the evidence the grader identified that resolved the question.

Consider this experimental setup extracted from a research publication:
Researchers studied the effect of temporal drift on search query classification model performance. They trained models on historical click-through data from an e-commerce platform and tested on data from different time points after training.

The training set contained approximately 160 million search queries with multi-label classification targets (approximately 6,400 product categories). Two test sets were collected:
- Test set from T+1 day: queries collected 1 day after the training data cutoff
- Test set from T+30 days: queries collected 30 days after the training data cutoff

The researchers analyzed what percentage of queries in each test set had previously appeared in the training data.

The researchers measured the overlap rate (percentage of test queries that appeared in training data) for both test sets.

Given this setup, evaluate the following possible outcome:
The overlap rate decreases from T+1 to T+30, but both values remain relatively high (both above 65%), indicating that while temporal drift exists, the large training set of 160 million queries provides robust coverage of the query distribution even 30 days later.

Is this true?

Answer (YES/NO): NO